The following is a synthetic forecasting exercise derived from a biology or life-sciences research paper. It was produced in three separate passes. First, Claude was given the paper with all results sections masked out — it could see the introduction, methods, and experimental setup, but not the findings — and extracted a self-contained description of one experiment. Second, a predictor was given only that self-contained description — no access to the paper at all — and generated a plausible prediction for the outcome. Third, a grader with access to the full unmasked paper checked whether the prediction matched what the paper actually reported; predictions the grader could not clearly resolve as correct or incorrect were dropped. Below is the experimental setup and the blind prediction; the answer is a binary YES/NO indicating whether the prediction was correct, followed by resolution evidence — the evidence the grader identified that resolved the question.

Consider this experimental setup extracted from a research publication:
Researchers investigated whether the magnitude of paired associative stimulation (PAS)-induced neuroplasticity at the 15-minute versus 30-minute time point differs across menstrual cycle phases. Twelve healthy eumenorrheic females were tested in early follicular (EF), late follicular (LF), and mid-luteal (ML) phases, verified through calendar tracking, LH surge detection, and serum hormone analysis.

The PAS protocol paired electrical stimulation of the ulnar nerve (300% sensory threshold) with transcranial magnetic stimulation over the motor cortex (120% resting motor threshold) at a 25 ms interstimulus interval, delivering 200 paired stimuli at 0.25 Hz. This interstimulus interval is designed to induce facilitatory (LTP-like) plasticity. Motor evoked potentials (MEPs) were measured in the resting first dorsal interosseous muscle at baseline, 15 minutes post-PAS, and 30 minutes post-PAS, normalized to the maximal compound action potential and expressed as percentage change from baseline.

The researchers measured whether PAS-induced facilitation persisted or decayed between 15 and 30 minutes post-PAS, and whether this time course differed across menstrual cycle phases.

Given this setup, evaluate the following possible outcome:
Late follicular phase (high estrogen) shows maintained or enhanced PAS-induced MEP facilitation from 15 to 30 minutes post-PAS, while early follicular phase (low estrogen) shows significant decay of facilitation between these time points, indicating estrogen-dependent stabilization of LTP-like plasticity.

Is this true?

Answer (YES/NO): NO